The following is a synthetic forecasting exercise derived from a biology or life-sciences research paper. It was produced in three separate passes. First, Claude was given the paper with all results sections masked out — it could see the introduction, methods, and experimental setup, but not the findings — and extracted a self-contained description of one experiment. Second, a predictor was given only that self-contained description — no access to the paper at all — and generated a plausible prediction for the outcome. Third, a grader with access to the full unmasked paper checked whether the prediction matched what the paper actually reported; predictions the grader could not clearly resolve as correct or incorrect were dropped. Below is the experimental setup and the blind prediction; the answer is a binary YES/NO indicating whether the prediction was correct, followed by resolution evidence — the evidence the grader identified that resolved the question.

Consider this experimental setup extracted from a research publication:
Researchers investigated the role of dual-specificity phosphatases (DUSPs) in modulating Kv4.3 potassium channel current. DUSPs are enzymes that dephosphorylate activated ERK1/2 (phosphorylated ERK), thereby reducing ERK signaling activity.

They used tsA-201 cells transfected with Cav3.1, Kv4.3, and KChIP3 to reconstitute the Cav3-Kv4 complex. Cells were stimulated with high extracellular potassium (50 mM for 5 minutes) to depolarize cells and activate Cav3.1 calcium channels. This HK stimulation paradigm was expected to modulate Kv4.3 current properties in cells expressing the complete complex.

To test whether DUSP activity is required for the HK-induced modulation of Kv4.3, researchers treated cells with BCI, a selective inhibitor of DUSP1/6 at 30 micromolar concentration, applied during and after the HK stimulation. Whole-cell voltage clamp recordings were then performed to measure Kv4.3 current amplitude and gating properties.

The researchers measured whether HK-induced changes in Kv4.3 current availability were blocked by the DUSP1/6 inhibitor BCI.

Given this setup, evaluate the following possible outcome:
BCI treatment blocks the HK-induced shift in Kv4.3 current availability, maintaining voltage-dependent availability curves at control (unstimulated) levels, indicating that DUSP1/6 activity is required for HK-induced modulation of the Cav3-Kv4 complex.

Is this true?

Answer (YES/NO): NO